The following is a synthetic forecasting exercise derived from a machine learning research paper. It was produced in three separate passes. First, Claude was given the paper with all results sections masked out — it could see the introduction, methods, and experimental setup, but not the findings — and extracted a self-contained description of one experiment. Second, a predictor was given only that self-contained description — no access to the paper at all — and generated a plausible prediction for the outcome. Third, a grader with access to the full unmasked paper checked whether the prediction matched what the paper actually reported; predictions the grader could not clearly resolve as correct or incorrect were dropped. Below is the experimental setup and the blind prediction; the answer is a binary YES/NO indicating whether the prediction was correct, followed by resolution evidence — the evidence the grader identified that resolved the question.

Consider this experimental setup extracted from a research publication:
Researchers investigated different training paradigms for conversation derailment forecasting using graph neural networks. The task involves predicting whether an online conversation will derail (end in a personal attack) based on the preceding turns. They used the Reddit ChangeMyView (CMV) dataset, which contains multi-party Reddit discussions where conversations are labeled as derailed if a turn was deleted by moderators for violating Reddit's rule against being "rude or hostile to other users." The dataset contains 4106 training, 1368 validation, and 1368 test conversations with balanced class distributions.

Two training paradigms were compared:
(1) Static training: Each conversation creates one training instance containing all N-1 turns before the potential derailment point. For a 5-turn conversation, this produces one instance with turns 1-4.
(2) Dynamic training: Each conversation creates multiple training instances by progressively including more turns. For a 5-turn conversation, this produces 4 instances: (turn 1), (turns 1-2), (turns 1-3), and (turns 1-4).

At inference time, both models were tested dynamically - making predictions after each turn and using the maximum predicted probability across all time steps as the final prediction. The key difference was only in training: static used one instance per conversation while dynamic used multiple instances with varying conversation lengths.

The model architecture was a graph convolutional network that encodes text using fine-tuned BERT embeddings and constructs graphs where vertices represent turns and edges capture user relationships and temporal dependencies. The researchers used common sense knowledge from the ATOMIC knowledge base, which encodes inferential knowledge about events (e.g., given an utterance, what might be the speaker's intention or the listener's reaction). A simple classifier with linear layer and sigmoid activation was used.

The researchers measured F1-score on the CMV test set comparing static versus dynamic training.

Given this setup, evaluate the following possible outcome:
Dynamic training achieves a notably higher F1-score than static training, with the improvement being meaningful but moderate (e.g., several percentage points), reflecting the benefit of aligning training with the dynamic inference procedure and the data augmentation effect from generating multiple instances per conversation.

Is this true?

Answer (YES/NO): NO